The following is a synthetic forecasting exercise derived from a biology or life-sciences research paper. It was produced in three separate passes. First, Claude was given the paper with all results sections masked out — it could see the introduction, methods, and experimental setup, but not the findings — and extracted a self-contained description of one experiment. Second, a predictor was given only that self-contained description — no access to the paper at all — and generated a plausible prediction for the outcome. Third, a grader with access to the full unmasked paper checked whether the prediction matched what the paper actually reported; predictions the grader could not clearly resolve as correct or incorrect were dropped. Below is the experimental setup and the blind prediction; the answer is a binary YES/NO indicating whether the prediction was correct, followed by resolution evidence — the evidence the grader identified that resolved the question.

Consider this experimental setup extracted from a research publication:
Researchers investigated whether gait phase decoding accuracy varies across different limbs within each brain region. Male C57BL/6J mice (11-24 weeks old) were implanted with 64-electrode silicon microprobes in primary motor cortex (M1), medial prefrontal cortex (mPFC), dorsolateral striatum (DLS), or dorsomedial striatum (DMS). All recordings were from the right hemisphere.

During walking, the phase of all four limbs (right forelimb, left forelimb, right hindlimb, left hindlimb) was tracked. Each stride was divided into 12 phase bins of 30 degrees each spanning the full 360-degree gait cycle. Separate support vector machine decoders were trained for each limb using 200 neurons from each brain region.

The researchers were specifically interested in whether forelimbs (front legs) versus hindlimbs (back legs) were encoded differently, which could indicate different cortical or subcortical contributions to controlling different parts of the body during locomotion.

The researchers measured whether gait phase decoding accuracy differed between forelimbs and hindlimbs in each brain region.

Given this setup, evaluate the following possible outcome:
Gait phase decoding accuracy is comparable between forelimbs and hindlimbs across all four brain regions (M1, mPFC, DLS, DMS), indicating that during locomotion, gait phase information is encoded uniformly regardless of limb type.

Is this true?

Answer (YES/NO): NO